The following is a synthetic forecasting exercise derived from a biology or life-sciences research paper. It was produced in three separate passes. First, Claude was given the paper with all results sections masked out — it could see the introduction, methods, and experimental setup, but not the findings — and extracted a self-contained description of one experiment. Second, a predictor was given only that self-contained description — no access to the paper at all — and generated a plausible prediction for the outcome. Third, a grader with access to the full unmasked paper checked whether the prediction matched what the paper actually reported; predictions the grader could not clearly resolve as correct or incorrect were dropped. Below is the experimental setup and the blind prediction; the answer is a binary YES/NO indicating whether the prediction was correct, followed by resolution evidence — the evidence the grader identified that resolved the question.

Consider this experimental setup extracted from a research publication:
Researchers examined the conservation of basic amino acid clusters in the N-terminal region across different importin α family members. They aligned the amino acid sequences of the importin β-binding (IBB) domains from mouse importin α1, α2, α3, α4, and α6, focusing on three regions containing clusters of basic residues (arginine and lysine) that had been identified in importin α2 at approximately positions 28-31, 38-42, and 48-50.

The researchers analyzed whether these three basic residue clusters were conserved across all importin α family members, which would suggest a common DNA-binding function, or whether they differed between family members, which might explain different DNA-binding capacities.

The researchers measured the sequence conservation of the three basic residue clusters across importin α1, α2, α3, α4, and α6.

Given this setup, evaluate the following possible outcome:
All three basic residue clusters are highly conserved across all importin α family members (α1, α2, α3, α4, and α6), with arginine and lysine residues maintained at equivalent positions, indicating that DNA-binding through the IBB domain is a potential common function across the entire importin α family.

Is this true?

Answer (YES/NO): YES